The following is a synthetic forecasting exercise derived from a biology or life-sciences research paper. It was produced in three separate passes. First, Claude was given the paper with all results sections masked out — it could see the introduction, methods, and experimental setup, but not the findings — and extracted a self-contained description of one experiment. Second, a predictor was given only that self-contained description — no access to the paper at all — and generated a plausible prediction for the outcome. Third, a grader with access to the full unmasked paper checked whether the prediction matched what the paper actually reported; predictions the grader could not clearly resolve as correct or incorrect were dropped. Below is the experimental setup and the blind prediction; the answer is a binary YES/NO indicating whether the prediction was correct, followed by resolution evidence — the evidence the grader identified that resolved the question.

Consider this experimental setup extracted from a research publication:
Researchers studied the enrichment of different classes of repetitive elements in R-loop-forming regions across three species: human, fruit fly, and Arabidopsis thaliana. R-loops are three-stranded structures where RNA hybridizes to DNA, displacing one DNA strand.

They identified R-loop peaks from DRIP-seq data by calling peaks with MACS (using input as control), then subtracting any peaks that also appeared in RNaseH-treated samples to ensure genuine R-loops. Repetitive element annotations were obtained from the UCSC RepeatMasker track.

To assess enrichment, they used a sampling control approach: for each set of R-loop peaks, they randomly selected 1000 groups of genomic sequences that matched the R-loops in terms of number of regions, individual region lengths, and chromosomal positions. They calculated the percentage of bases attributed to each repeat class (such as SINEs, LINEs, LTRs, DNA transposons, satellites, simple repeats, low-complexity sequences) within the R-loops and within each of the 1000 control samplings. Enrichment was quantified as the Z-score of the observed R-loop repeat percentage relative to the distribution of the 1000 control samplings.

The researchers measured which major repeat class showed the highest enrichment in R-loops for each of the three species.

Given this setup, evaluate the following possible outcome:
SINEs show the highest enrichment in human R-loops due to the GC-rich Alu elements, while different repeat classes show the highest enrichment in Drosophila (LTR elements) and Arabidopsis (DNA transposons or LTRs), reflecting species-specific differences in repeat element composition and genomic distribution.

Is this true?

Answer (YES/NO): NO